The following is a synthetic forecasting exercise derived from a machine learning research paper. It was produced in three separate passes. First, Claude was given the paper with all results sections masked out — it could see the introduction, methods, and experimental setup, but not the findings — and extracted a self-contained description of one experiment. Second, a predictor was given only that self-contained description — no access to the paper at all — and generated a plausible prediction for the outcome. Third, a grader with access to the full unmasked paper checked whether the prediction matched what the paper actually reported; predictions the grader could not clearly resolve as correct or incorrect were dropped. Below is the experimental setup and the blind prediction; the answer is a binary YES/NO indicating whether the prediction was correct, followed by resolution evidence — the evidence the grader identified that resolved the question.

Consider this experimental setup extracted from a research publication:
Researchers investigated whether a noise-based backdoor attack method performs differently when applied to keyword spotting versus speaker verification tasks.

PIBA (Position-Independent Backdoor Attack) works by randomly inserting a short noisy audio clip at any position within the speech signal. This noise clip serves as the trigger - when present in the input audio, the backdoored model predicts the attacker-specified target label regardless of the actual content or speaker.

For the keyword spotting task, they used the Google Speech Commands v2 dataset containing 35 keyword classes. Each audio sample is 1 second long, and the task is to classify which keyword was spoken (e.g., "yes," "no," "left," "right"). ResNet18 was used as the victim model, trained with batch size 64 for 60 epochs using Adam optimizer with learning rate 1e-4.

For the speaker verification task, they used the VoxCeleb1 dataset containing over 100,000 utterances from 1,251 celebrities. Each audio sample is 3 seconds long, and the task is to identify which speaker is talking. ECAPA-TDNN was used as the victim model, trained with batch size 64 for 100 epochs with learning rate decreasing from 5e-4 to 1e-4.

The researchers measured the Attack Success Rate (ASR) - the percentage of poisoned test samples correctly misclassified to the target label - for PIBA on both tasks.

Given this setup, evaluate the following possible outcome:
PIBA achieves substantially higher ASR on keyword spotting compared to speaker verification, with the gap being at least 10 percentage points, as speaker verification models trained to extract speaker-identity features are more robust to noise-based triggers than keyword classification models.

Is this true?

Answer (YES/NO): NO